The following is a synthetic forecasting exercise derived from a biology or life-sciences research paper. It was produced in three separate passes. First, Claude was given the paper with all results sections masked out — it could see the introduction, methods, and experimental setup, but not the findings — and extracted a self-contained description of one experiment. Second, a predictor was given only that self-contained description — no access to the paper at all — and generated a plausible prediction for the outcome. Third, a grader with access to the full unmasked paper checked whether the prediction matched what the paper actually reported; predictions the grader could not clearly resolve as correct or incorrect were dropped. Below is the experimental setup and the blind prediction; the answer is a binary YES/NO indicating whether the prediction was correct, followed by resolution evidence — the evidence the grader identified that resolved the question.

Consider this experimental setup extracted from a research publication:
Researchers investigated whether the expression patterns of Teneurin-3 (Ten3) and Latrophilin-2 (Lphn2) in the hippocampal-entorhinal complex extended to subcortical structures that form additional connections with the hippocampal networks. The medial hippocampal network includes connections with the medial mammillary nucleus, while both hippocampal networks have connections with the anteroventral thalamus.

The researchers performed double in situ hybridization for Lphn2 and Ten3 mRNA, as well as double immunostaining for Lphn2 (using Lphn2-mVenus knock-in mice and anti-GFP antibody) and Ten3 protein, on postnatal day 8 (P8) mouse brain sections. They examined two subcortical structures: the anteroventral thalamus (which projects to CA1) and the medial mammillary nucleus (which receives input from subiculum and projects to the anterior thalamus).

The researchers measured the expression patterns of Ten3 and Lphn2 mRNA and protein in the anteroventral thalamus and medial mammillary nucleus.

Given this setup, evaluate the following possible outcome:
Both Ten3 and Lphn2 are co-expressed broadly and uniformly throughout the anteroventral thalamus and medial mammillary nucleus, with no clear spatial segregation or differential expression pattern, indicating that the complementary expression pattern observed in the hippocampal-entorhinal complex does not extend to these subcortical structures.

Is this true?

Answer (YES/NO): NO